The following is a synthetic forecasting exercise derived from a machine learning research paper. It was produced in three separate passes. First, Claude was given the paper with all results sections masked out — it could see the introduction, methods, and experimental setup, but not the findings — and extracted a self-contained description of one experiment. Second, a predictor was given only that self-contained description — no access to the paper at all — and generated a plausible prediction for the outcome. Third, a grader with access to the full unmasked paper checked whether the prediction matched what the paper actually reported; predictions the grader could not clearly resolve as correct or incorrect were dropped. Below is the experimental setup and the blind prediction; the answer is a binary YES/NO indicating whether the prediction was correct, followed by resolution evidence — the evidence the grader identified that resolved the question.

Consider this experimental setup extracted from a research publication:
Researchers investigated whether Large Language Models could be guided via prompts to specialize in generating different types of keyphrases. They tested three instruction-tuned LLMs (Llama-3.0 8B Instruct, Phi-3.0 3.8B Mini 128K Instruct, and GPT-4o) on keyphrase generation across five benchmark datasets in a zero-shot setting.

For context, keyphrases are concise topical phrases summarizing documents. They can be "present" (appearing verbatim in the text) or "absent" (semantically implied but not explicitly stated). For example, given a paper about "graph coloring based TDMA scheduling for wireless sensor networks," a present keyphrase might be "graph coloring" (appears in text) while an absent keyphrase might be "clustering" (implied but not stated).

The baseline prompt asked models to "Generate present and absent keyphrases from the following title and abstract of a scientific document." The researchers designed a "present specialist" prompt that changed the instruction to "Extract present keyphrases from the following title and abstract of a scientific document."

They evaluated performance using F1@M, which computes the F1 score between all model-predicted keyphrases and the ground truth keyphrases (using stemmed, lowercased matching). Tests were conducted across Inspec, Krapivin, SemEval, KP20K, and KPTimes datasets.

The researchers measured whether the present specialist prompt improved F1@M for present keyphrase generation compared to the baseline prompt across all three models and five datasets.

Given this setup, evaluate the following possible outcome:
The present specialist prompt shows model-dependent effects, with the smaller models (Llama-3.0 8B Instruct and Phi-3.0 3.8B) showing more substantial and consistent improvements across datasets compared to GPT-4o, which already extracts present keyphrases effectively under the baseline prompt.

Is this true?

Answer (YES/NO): NO